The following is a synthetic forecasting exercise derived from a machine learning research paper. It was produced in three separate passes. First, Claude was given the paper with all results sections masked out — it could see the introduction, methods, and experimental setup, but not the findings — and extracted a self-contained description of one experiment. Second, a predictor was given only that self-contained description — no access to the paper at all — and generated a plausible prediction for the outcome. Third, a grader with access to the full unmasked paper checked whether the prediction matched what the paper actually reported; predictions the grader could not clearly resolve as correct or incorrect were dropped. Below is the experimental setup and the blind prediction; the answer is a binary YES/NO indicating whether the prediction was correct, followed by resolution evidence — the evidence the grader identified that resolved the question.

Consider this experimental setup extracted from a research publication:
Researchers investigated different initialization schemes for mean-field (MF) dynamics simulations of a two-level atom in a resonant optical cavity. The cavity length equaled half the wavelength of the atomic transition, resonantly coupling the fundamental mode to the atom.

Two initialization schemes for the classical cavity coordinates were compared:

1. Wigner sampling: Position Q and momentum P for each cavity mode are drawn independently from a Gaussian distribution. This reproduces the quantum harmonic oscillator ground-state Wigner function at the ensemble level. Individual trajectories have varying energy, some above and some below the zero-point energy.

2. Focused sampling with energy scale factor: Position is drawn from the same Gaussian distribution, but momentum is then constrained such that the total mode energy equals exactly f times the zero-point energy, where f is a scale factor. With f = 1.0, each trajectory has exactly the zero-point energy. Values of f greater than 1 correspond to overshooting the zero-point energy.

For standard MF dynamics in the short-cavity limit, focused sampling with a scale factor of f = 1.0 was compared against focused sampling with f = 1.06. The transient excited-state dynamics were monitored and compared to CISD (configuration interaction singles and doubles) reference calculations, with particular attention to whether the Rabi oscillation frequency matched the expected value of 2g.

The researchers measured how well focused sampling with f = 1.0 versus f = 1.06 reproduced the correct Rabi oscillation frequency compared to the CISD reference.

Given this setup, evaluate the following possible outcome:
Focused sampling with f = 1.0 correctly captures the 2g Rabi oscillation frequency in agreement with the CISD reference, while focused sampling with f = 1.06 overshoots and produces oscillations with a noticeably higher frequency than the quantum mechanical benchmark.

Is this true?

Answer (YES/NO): NO